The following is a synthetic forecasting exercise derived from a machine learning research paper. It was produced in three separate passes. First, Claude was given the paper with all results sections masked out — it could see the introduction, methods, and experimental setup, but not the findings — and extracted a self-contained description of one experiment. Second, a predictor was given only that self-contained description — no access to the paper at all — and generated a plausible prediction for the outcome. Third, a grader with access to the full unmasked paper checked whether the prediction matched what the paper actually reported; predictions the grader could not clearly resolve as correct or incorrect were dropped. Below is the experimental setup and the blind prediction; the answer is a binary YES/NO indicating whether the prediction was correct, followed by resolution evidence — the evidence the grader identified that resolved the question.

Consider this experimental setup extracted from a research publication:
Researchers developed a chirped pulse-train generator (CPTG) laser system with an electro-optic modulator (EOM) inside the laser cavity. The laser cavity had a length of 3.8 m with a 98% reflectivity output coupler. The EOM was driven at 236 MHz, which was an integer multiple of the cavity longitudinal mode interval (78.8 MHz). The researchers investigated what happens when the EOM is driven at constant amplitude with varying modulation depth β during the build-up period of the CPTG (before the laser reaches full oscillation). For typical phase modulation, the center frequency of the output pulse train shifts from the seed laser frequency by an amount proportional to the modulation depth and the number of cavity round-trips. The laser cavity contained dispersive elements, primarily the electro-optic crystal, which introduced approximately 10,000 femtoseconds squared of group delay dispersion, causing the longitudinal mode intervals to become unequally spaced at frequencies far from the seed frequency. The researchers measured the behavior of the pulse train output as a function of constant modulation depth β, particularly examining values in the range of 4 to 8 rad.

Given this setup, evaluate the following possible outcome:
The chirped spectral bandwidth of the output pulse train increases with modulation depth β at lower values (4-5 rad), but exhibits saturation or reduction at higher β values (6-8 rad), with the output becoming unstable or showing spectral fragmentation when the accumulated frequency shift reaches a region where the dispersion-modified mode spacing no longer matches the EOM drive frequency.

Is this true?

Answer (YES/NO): YES